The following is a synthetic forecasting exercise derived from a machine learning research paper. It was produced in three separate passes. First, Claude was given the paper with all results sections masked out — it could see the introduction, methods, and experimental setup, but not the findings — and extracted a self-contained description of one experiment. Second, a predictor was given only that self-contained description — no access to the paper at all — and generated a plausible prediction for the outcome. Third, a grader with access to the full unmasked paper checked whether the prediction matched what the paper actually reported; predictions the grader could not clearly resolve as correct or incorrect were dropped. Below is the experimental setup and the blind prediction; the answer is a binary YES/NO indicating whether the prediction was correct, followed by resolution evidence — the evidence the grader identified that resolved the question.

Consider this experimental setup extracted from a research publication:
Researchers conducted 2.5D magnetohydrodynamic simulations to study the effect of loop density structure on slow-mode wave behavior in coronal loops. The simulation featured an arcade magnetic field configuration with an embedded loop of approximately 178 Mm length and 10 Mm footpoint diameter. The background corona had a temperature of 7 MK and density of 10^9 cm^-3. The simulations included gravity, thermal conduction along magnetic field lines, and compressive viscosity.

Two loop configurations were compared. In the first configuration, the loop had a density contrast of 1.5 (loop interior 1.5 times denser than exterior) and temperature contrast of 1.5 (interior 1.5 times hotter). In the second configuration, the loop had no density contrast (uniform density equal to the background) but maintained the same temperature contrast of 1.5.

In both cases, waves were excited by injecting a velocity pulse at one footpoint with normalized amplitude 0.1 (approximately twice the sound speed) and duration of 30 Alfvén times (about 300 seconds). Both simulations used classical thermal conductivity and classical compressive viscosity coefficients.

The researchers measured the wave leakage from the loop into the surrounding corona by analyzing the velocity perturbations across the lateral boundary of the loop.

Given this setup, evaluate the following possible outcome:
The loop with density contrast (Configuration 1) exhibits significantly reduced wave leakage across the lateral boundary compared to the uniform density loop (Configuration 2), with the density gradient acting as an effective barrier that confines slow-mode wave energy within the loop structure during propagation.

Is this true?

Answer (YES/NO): NO